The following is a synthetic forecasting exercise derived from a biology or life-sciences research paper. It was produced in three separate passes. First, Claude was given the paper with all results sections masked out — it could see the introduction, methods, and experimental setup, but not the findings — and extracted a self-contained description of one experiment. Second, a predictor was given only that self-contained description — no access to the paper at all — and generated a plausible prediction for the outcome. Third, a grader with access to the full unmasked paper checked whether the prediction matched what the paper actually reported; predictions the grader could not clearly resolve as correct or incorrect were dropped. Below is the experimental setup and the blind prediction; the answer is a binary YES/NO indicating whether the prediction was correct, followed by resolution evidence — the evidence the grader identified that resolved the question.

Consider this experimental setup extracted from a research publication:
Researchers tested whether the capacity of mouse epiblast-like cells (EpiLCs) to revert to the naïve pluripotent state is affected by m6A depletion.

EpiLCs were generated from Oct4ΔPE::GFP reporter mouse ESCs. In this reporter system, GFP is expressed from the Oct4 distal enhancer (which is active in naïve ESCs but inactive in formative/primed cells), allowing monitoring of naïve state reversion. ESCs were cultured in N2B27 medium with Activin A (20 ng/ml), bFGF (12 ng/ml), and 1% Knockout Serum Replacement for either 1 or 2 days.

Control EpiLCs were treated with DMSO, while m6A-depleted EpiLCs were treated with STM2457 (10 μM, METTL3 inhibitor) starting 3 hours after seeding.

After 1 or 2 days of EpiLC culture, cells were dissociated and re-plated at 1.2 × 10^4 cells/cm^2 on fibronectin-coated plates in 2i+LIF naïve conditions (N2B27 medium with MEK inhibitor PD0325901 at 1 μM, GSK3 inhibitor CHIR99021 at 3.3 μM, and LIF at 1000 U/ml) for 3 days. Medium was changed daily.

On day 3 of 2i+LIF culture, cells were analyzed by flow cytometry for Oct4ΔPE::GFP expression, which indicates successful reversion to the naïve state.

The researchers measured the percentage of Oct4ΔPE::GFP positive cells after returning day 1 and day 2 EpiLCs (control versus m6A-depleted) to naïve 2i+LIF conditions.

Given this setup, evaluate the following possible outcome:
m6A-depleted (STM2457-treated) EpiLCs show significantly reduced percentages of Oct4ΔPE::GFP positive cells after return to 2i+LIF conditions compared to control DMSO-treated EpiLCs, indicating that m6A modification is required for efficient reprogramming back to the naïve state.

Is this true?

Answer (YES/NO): YES